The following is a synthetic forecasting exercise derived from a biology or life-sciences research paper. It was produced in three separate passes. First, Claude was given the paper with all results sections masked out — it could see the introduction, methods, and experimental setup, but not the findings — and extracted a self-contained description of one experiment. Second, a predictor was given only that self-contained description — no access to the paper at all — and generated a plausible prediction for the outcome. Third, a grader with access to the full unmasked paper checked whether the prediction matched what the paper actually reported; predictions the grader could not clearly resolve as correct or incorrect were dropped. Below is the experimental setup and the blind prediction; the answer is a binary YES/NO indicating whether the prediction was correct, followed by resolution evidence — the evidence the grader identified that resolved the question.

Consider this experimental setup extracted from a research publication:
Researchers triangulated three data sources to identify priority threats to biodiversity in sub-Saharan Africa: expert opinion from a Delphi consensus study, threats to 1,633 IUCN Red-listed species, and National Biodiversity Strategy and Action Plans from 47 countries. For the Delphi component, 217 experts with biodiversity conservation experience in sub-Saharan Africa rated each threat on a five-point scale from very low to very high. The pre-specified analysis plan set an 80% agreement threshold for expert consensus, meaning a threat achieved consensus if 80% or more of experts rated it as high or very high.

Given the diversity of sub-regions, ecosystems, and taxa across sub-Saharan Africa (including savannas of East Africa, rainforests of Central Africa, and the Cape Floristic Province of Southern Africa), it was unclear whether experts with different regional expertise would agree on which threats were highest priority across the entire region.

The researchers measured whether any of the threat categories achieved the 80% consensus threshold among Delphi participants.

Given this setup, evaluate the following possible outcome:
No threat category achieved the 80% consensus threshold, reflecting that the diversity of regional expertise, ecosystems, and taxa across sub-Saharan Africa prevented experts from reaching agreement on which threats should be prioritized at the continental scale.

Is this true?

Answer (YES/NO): NO